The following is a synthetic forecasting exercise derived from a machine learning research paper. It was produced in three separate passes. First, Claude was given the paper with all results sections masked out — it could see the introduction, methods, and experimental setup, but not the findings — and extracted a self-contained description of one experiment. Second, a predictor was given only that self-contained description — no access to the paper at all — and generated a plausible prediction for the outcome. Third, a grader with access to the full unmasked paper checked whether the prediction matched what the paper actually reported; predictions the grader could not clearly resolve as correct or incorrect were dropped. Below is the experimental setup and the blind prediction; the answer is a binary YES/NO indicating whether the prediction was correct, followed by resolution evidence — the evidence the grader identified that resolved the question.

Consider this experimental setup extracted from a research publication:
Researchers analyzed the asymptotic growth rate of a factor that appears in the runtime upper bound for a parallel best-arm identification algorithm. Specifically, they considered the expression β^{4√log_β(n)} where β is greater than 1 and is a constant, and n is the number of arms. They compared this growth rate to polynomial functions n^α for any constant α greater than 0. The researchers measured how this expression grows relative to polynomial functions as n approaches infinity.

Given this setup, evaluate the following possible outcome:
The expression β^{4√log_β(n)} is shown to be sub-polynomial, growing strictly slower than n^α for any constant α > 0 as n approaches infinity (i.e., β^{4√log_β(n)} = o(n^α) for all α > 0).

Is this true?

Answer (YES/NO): YES